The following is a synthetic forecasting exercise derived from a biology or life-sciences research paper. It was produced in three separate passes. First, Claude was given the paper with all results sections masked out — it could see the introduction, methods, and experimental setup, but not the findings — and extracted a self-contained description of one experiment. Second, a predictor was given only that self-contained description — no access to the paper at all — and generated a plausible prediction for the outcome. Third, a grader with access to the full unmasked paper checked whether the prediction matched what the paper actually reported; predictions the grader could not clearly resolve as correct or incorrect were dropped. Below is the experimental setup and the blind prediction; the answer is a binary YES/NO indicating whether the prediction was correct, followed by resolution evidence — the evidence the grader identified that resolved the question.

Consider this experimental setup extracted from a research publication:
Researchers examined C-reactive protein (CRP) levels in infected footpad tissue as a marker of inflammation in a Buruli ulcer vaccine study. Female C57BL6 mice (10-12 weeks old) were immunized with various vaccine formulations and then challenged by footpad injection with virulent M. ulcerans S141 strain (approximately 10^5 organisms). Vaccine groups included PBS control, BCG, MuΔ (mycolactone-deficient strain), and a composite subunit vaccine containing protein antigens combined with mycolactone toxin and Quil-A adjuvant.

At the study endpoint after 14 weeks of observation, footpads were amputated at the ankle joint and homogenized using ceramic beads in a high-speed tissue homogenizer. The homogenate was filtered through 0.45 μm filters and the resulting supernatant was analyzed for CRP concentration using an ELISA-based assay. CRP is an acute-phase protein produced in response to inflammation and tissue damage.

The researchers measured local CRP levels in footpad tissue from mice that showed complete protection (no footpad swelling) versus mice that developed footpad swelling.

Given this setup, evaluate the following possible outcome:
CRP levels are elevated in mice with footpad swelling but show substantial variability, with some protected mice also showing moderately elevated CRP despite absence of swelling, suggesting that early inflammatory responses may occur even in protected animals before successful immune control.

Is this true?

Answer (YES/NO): NO